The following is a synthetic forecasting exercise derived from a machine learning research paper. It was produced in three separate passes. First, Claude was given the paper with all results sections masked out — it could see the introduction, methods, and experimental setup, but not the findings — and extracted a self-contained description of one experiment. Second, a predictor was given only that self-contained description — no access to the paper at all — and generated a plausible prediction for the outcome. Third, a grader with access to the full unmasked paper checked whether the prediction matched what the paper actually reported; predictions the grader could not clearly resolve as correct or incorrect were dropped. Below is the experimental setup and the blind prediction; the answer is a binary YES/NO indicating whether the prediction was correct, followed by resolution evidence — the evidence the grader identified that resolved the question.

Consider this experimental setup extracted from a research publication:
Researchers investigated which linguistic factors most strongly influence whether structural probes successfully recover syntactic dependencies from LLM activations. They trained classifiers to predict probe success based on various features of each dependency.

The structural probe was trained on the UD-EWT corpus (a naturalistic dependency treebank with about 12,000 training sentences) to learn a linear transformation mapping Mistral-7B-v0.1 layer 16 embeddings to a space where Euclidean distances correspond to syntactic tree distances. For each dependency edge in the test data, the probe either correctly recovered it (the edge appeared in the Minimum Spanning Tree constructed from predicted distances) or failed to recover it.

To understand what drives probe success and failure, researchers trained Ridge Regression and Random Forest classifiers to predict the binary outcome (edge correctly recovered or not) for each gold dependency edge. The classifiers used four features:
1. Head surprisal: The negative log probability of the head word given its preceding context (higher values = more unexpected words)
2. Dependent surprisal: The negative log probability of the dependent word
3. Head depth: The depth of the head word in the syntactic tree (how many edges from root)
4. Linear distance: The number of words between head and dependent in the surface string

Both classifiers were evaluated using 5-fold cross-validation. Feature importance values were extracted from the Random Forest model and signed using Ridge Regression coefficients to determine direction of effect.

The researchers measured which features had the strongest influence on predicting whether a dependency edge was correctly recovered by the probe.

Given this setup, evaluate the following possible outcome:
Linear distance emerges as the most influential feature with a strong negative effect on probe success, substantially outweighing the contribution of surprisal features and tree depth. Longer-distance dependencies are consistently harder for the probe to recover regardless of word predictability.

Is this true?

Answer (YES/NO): NO